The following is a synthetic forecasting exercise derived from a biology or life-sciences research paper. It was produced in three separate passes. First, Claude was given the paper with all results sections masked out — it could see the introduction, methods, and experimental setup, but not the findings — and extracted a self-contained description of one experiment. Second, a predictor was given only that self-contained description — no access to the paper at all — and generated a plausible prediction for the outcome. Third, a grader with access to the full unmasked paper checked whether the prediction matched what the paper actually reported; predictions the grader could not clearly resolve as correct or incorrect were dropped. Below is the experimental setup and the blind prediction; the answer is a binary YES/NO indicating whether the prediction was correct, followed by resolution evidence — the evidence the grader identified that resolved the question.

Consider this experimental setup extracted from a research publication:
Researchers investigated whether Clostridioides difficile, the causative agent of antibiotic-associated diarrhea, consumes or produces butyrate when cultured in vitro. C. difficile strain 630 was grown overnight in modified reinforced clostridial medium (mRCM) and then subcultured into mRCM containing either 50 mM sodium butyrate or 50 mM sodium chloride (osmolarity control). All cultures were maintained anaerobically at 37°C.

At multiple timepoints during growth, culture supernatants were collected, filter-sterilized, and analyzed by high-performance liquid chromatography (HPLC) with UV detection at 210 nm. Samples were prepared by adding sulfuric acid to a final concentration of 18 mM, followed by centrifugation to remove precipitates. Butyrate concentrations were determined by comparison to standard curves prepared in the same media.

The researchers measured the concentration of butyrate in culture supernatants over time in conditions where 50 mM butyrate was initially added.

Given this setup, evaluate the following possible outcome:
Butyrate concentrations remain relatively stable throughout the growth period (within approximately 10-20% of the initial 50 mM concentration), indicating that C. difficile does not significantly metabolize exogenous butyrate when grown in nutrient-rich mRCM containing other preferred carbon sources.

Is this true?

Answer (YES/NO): NO